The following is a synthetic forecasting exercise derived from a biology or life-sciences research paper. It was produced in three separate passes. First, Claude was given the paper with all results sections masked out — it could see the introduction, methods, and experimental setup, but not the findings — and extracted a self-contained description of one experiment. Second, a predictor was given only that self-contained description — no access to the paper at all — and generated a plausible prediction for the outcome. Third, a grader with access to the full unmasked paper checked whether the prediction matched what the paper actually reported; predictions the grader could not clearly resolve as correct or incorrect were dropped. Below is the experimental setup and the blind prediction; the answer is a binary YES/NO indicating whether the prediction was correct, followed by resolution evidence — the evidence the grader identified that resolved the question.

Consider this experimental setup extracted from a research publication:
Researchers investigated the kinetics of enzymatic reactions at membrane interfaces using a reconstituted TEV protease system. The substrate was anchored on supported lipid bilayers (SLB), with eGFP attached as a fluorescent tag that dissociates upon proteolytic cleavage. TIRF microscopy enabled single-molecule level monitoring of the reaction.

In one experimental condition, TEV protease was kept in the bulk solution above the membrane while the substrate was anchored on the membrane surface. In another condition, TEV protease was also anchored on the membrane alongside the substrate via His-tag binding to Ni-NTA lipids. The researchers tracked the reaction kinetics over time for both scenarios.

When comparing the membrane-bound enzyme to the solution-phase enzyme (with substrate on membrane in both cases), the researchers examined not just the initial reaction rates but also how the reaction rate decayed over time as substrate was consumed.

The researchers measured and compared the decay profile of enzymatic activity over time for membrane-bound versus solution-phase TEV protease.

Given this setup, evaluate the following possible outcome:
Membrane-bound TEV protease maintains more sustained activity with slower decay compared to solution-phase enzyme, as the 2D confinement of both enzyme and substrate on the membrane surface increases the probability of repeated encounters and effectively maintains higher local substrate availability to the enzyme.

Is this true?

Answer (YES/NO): NO